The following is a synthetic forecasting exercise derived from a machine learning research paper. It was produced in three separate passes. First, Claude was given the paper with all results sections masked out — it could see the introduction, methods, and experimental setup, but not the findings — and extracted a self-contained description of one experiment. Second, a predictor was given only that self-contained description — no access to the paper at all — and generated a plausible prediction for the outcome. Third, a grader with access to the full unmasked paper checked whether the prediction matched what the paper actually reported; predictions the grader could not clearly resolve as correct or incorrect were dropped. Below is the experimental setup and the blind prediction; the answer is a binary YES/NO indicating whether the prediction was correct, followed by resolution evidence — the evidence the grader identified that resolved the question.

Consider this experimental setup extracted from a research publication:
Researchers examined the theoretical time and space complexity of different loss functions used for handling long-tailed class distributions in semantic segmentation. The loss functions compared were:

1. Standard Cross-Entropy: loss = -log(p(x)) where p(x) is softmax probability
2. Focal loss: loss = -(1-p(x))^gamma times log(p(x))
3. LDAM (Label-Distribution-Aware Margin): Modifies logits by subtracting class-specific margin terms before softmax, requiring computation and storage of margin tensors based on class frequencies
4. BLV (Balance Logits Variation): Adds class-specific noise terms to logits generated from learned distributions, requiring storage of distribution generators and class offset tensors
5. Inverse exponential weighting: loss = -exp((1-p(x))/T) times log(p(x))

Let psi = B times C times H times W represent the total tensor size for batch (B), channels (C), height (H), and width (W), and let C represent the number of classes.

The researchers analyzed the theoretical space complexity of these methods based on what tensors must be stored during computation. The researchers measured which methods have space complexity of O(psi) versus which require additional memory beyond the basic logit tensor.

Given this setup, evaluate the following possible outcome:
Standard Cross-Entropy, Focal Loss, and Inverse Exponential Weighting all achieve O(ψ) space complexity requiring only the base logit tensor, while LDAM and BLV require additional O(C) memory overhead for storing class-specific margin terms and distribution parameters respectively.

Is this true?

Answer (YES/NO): NO